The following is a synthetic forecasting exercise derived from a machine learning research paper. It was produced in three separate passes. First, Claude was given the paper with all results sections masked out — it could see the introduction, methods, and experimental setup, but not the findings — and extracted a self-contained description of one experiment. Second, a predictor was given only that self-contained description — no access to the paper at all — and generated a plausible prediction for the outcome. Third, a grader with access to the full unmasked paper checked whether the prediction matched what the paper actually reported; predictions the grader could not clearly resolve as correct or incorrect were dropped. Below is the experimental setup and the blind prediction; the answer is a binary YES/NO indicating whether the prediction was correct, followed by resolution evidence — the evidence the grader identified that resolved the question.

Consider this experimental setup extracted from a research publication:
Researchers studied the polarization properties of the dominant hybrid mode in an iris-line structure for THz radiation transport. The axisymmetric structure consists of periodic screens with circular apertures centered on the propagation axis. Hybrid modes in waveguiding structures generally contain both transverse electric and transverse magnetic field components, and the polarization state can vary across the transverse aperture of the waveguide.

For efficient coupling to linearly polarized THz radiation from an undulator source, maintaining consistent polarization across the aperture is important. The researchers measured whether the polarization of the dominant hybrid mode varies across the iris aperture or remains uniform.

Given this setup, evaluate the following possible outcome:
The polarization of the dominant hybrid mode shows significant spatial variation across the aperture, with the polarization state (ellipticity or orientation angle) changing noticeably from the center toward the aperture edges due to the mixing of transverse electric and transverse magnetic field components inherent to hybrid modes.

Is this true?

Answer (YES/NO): NO